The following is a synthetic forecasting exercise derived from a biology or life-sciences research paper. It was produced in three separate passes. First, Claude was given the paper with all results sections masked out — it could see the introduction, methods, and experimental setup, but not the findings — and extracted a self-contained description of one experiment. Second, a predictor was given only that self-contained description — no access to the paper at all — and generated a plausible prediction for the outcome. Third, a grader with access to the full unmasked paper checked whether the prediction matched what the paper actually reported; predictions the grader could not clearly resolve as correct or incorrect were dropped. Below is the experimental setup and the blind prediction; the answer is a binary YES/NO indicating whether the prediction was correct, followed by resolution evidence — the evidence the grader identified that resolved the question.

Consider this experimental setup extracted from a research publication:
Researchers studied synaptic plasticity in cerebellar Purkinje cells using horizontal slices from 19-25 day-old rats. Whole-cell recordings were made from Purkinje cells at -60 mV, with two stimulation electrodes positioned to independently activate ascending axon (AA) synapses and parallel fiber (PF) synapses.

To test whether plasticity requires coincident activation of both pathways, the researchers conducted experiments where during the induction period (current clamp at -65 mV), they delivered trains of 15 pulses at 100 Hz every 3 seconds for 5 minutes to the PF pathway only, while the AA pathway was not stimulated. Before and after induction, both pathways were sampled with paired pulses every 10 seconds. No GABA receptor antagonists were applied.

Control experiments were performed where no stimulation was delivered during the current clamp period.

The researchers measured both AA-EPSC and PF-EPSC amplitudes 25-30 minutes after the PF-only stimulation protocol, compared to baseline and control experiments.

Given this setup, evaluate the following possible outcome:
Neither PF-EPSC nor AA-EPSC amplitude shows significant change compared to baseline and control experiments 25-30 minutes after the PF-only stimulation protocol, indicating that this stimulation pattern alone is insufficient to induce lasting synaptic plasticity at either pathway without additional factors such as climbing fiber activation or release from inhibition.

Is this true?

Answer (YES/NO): NO